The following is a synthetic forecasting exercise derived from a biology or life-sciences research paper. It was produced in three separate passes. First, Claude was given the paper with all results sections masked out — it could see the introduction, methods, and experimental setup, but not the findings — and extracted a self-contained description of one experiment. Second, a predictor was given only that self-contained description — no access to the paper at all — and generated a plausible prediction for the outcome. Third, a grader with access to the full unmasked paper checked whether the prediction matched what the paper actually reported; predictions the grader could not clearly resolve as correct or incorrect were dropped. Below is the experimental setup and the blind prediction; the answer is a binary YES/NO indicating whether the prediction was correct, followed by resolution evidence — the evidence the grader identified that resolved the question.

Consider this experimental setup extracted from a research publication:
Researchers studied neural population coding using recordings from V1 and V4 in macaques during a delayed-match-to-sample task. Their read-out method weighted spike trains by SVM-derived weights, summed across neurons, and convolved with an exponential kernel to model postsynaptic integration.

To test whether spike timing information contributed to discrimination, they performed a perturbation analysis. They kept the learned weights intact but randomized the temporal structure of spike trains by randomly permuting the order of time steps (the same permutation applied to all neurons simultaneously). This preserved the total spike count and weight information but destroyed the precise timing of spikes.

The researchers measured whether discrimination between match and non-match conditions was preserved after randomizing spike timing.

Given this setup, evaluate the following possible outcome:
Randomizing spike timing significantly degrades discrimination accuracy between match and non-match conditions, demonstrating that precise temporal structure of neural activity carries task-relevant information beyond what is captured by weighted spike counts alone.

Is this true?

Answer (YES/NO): NO